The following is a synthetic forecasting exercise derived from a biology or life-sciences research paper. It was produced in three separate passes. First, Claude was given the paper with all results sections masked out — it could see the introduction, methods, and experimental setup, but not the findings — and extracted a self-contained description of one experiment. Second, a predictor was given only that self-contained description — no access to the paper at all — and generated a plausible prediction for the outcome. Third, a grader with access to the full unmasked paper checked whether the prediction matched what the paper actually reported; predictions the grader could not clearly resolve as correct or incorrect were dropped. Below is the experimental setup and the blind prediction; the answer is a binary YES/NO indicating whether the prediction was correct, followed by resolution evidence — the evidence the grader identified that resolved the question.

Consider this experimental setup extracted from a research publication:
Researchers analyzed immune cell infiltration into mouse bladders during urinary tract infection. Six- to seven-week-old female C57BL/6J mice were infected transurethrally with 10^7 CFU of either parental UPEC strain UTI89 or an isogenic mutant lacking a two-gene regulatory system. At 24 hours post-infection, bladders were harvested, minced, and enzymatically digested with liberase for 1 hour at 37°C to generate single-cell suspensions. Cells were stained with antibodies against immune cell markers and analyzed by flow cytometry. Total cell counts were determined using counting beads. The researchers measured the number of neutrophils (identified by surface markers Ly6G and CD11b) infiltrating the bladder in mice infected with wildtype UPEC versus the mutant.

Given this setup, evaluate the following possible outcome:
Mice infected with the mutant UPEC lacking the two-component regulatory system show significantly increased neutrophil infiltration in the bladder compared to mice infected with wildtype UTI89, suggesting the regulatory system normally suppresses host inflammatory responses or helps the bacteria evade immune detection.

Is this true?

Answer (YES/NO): YES